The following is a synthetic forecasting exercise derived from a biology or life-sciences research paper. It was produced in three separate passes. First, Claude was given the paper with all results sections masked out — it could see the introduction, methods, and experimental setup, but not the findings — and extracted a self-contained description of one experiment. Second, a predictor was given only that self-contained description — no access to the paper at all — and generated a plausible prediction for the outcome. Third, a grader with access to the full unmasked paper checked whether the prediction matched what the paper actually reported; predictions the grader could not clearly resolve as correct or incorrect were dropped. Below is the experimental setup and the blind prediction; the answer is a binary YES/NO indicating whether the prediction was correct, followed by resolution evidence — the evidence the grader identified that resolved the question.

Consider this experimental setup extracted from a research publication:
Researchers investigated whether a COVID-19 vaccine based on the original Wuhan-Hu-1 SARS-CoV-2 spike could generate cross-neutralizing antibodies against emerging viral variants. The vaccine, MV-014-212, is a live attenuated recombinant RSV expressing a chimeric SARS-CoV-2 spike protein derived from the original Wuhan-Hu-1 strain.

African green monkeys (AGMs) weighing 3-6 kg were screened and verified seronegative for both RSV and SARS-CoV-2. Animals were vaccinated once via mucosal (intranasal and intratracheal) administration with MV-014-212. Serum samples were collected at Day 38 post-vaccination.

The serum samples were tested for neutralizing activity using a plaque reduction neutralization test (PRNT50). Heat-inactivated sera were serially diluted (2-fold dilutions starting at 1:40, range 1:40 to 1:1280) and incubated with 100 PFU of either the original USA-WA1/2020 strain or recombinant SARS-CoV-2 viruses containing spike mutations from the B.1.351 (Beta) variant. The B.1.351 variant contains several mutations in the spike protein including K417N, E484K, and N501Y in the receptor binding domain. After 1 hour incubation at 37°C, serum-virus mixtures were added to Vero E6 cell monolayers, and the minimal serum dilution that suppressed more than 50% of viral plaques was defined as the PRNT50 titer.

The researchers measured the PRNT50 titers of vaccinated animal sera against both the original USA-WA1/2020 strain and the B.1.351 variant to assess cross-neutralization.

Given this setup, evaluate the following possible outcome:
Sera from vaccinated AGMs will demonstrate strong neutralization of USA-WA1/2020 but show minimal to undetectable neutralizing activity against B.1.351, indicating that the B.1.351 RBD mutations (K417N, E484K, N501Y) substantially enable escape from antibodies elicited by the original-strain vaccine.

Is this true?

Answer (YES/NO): NO